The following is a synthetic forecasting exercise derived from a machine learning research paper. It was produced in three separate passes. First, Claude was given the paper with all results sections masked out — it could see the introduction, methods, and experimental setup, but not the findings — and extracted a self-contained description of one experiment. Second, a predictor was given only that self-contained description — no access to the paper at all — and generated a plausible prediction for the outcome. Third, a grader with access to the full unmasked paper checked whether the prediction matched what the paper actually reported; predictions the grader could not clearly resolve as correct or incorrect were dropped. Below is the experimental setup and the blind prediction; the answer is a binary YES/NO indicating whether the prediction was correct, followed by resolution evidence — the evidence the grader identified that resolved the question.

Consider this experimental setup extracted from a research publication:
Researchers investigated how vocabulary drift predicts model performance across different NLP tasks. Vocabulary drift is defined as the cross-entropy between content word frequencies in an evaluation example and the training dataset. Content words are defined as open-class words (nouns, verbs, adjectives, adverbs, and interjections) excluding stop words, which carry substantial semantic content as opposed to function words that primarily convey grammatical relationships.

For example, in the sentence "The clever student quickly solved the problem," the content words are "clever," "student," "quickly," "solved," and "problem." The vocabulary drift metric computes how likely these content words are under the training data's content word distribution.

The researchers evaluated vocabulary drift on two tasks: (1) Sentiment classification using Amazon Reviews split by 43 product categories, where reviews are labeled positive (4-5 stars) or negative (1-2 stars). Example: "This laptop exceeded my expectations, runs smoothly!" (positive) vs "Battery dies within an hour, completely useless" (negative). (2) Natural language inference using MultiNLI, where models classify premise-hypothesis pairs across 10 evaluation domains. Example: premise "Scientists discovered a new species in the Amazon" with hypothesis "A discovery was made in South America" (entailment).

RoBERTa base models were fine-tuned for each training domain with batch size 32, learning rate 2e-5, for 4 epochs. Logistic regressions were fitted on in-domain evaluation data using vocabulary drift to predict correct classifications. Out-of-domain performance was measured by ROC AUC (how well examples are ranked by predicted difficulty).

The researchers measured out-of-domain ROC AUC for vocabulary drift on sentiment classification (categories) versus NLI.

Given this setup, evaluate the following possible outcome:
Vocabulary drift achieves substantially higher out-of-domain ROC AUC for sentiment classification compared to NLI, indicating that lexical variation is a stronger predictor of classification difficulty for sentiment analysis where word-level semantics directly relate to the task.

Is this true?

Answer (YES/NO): YES